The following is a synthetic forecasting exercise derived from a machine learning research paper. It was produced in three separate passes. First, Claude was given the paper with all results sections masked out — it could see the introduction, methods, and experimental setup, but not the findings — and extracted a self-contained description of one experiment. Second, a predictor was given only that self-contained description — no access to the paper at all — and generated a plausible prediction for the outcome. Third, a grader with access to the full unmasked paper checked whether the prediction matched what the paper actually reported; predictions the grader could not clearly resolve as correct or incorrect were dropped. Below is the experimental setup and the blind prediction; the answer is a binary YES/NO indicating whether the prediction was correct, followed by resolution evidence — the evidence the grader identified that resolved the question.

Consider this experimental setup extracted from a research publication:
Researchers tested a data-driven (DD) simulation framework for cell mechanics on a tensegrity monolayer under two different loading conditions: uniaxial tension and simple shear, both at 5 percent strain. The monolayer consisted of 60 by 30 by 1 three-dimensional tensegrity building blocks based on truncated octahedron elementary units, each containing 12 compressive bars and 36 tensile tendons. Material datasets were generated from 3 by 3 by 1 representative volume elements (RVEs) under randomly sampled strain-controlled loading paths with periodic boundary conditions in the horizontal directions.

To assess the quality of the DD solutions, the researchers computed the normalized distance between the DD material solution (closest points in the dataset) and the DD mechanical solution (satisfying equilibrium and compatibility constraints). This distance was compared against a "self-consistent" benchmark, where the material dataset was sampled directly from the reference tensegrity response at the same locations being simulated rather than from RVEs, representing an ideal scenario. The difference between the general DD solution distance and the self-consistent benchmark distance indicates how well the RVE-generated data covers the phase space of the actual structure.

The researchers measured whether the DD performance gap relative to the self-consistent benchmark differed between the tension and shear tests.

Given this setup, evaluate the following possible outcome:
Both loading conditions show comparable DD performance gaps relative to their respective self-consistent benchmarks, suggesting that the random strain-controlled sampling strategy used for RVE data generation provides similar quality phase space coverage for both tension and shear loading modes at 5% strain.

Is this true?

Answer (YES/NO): YES